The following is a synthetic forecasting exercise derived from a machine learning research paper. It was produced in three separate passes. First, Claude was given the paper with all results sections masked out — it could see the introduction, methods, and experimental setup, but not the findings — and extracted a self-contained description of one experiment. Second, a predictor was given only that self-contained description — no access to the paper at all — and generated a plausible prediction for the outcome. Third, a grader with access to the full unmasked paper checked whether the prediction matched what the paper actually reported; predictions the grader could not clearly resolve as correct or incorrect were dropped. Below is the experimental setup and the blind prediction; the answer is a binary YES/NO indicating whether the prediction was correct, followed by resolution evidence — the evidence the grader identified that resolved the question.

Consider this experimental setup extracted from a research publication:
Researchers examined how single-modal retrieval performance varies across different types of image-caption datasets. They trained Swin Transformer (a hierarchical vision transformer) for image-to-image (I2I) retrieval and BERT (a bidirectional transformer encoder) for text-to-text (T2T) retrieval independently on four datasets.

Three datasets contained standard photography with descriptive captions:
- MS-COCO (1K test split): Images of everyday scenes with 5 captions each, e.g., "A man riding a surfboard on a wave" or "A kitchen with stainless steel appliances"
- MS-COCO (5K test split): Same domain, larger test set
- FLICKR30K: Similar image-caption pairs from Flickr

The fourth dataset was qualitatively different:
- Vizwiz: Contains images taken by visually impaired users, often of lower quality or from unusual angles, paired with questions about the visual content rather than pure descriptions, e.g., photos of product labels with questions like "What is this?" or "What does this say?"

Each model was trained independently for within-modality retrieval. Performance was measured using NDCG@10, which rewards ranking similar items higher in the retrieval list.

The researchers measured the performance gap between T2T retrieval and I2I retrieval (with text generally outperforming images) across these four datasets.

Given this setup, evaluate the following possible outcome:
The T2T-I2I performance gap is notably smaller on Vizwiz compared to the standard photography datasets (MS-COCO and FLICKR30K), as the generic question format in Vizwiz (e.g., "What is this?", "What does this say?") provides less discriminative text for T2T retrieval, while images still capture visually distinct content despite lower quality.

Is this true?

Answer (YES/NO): NO